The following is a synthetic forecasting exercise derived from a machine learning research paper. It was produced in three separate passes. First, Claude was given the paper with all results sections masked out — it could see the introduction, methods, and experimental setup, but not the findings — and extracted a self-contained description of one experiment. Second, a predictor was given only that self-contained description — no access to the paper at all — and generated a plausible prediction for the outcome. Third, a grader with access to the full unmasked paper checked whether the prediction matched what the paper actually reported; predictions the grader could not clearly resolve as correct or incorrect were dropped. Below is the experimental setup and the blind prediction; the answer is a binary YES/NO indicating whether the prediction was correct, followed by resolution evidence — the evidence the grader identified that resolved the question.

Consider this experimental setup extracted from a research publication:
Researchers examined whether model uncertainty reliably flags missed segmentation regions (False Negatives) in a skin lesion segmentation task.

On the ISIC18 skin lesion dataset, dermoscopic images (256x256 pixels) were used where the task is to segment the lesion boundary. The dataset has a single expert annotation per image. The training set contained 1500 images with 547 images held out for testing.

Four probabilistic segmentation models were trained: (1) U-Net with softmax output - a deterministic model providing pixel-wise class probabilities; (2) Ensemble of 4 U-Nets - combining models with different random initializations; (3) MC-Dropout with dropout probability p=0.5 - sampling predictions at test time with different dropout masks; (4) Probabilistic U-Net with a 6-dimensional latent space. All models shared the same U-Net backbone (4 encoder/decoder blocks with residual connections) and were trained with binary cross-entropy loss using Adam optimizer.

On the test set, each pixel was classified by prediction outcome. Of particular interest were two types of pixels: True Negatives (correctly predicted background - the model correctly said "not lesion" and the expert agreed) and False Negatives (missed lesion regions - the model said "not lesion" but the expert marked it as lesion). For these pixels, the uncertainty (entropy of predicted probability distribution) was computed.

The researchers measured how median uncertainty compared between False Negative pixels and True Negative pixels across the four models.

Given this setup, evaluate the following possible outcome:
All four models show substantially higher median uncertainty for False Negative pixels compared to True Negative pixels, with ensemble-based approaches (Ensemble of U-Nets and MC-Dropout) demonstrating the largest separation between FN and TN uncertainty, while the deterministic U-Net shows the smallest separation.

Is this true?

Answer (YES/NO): NO